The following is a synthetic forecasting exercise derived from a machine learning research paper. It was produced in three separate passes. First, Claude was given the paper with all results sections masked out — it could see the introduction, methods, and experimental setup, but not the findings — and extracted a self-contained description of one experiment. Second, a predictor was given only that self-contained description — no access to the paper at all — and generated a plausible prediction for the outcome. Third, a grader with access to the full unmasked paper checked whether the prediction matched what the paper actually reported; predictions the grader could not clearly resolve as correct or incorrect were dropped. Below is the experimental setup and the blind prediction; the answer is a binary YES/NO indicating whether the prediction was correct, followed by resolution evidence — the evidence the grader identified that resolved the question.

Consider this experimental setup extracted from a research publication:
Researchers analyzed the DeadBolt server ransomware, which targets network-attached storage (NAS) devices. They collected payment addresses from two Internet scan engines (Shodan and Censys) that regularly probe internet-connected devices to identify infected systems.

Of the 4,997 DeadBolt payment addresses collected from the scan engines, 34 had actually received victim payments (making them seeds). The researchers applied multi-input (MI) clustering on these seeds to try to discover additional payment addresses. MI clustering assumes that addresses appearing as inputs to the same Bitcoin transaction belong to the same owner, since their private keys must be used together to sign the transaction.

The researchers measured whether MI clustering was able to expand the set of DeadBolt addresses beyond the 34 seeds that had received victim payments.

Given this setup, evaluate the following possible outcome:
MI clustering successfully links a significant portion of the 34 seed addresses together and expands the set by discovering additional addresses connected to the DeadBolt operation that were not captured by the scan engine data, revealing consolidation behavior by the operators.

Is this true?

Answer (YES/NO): NO